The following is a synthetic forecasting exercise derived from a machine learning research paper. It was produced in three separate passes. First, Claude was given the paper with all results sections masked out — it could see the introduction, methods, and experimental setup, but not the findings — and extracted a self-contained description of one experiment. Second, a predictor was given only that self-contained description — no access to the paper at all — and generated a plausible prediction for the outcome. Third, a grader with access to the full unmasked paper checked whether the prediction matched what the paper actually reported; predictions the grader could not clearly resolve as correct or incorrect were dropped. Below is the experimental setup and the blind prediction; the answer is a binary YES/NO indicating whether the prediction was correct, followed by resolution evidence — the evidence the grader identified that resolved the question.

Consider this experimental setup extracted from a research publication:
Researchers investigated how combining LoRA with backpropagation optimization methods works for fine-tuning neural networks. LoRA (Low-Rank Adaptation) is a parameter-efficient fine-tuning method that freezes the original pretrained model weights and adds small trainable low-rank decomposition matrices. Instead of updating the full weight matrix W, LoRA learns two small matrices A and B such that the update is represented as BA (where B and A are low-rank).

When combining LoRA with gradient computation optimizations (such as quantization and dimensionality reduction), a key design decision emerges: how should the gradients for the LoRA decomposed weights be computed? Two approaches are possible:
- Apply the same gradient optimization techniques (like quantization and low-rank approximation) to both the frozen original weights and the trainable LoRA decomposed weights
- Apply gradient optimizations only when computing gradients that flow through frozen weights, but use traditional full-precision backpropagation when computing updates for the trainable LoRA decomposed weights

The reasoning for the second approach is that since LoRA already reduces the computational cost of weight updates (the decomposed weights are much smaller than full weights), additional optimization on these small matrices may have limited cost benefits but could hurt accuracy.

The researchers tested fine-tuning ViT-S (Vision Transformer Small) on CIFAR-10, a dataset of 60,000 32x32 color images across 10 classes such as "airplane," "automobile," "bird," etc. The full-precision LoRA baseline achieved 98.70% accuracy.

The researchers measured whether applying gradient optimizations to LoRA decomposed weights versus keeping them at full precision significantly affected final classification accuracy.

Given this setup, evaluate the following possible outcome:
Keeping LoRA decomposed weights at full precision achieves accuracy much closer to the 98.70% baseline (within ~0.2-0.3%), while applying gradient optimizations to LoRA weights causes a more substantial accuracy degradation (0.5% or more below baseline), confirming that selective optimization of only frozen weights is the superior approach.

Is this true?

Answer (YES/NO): YES